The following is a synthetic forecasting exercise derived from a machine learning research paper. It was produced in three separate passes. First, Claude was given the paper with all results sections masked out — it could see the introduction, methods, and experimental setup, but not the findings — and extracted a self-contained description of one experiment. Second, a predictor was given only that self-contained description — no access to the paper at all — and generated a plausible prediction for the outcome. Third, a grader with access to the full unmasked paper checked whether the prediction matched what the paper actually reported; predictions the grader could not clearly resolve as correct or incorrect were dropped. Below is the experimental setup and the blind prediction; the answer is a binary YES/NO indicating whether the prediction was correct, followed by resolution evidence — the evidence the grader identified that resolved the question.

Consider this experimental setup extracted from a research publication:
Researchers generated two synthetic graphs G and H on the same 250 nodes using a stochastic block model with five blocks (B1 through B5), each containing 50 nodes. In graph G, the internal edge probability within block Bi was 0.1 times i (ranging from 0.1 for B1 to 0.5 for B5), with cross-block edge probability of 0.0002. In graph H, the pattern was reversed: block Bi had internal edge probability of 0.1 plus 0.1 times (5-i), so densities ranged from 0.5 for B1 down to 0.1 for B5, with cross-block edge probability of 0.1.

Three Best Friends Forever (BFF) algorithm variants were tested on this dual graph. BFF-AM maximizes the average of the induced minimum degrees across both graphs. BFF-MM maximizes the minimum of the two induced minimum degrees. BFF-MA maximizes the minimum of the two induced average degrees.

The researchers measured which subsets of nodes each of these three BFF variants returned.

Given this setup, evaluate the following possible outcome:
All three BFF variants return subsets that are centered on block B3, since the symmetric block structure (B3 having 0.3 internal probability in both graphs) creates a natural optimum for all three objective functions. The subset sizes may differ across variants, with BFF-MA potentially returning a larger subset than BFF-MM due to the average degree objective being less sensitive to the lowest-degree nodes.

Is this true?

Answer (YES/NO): NO